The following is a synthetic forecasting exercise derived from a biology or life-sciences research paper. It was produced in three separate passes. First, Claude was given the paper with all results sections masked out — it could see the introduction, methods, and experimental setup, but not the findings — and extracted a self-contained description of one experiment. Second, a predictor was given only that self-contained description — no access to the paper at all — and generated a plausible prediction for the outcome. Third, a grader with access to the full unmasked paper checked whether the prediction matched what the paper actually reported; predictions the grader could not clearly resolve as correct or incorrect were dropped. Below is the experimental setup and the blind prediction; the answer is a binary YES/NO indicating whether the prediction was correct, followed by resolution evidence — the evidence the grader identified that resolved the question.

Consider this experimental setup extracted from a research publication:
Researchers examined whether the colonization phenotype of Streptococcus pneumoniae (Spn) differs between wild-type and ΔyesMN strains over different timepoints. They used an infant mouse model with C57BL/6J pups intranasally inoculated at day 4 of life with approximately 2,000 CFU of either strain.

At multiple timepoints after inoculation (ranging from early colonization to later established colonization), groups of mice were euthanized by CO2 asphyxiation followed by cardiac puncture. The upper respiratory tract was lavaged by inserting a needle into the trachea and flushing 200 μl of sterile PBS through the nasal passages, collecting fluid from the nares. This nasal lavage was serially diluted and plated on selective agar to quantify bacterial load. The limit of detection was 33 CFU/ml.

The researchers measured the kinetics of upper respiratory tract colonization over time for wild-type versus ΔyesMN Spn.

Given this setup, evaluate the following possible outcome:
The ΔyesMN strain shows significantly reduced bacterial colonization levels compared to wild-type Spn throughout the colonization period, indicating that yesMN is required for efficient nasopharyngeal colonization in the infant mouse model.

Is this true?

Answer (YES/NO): NO